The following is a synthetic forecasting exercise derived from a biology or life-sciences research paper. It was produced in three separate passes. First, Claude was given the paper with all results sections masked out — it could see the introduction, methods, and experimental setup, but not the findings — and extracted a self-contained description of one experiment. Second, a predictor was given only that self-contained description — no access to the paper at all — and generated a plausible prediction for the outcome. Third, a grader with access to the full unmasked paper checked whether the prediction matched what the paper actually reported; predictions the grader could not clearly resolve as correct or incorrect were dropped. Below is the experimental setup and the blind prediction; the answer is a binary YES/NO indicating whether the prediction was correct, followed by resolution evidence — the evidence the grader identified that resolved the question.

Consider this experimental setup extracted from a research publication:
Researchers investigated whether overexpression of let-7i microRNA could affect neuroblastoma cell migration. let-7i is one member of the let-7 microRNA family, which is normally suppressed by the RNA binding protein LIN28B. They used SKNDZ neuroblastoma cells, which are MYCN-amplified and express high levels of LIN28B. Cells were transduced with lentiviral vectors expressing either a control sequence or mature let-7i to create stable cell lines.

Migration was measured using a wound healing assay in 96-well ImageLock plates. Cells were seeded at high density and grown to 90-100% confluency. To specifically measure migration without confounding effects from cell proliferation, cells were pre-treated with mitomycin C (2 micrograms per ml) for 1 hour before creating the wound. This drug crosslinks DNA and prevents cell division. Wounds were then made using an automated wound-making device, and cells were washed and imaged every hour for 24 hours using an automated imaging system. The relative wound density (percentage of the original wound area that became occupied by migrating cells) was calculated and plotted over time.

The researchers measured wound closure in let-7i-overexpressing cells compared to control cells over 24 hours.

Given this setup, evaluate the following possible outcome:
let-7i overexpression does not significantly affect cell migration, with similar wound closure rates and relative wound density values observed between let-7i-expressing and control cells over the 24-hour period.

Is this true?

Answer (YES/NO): NO